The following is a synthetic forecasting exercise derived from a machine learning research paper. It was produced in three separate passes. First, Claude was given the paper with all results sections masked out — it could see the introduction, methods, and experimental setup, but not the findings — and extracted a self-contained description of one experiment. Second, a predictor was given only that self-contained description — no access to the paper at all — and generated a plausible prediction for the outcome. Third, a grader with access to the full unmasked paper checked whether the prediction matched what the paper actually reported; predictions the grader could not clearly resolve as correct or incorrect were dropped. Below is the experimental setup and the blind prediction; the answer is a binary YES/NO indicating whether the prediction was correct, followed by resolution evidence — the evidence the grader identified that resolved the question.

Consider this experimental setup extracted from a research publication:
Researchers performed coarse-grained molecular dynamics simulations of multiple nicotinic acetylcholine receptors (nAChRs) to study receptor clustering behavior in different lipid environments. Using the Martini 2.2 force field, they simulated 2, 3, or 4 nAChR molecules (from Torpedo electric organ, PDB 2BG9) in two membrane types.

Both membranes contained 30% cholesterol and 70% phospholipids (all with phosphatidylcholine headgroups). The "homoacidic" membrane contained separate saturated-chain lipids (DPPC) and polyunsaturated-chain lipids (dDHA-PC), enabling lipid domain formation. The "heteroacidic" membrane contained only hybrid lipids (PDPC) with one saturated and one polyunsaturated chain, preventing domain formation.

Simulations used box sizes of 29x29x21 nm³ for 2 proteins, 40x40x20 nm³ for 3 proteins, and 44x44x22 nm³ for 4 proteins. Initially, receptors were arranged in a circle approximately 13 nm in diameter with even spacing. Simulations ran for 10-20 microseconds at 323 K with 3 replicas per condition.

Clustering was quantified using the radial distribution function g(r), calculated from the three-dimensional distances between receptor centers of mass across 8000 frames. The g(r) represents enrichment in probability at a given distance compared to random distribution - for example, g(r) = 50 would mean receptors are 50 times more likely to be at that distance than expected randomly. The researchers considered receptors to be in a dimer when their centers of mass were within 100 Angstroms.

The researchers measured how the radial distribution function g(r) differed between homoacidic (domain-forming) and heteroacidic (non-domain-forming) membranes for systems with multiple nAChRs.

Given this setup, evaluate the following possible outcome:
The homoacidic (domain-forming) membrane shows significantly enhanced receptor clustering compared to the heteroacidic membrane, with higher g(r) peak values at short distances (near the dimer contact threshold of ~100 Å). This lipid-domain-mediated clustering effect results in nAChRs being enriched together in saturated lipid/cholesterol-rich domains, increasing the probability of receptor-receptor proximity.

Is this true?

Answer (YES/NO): NO